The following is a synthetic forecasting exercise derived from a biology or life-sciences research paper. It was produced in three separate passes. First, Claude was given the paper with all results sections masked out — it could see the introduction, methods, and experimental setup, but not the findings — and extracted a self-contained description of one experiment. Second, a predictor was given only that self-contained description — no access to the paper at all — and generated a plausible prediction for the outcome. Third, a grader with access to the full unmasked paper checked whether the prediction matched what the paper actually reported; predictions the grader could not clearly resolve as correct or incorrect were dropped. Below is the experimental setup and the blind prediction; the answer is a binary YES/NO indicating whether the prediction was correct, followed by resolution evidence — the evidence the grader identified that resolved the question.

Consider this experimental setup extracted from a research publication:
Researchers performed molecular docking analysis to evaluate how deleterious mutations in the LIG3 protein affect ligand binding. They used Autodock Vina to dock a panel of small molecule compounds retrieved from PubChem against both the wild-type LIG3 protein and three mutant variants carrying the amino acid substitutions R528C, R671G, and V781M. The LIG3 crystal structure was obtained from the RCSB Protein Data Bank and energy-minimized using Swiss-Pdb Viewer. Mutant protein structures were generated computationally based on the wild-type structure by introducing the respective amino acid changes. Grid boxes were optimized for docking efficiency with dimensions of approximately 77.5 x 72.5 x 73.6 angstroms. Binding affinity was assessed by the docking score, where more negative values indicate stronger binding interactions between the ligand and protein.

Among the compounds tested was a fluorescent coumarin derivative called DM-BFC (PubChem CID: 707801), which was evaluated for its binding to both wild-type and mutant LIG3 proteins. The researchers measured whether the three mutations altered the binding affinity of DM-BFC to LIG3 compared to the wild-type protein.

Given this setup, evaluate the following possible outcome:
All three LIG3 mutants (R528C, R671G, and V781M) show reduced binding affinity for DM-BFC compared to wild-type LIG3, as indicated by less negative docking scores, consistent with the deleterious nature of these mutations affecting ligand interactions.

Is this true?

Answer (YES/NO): YES